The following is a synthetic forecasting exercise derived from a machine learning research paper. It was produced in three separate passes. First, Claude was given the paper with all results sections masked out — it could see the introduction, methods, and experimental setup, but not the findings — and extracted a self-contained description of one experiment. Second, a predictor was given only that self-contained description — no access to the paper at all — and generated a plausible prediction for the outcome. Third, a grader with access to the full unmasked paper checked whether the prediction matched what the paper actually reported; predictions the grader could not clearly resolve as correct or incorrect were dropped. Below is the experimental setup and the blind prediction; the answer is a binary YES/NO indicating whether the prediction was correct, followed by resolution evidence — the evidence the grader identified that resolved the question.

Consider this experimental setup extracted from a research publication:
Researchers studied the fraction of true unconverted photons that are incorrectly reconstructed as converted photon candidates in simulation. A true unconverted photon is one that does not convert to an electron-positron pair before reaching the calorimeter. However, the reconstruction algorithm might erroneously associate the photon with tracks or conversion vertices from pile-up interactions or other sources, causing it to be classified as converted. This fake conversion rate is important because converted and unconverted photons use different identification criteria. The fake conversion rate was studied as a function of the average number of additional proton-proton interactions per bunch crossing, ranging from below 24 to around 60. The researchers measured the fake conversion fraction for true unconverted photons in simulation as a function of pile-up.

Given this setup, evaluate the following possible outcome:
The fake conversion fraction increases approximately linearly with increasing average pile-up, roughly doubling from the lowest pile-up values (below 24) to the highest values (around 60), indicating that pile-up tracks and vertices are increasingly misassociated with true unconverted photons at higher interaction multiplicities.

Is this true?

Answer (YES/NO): NO